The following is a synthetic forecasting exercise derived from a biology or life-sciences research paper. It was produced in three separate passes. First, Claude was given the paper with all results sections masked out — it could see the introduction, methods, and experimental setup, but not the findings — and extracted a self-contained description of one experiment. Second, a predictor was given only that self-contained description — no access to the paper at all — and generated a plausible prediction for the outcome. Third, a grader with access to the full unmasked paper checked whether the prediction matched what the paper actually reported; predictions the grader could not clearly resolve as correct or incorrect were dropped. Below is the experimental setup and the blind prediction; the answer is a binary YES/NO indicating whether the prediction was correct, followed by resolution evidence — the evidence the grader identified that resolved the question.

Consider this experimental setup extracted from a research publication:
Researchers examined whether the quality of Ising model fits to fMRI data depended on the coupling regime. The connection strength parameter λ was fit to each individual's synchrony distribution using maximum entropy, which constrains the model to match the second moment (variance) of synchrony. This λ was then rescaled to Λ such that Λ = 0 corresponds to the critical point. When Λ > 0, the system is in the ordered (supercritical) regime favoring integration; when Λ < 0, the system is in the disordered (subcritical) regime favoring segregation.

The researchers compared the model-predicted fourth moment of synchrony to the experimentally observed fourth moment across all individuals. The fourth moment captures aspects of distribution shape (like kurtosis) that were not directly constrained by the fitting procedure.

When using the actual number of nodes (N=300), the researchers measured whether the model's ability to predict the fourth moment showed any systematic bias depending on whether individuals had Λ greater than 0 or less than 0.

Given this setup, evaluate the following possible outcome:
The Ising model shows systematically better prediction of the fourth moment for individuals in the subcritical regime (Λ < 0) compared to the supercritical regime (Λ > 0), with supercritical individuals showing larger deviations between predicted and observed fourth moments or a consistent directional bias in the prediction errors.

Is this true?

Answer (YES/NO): YES